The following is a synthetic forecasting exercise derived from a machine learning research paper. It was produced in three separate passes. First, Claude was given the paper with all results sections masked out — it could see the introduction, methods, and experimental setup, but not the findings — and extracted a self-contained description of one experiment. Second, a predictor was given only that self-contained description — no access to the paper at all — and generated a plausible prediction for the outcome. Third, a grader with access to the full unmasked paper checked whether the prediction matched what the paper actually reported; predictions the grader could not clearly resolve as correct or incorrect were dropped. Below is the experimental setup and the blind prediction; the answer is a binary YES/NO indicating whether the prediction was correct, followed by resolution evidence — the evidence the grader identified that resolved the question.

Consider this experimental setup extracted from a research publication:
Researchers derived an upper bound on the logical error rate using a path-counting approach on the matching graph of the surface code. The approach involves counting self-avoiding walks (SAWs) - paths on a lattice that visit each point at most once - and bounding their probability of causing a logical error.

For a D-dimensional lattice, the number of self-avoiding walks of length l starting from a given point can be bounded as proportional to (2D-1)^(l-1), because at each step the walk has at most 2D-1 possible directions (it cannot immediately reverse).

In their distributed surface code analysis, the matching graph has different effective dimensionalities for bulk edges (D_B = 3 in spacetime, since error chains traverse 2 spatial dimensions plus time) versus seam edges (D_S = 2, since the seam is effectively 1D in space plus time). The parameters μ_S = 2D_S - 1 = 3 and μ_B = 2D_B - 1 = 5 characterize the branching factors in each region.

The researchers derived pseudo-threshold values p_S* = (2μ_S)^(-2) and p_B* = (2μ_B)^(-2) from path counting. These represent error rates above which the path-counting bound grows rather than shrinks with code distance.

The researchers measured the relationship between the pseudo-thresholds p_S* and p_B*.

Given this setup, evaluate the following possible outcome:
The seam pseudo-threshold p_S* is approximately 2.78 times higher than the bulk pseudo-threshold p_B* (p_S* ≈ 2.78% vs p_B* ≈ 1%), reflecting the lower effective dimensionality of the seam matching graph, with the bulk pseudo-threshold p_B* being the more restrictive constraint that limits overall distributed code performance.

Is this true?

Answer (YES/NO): YES